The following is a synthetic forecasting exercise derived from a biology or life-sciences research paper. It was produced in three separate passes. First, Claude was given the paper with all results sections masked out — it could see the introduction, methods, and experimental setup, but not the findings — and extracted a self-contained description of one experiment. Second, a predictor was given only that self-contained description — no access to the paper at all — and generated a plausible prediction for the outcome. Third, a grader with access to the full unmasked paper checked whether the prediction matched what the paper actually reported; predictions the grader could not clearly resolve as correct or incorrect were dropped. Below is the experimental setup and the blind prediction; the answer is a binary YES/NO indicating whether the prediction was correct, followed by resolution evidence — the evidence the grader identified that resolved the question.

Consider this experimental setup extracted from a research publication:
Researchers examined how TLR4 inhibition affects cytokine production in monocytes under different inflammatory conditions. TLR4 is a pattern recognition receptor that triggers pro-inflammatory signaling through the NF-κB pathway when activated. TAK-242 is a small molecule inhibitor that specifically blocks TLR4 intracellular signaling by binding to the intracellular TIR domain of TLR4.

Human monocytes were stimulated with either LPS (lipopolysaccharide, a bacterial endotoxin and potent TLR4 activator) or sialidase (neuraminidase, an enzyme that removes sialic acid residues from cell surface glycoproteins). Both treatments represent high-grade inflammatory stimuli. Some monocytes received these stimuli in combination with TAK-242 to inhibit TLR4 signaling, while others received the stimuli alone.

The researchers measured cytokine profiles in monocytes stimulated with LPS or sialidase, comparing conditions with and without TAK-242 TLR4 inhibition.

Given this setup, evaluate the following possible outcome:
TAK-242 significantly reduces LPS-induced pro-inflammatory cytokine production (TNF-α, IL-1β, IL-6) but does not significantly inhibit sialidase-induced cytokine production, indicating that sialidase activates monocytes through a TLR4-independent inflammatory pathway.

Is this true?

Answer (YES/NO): NO